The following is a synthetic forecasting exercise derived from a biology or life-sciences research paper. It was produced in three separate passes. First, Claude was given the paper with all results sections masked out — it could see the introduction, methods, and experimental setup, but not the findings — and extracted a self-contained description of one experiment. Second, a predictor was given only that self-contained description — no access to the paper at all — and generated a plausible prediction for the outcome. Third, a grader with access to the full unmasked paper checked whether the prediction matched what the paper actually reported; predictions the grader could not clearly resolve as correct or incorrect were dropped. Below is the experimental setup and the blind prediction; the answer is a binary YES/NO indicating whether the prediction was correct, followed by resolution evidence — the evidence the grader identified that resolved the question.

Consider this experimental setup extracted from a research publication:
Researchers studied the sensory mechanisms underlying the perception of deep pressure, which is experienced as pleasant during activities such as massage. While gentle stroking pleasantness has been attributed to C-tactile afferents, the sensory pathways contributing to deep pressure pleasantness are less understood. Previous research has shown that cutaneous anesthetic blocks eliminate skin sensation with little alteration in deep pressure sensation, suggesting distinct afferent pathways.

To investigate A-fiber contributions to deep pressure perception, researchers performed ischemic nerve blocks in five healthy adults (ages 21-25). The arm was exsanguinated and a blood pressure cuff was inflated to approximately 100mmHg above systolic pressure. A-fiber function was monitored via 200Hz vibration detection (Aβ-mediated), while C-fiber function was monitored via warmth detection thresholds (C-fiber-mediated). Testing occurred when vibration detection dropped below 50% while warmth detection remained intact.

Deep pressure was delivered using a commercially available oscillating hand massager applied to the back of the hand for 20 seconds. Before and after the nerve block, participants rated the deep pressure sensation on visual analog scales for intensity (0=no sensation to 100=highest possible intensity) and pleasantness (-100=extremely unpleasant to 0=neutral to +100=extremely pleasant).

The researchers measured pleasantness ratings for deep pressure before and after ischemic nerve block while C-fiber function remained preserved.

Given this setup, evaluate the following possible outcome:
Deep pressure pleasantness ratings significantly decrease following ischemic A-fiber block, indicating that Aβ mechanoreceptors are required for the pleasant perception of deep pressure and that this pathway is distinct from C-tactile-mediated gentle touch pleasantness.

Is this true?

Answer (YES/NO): NO